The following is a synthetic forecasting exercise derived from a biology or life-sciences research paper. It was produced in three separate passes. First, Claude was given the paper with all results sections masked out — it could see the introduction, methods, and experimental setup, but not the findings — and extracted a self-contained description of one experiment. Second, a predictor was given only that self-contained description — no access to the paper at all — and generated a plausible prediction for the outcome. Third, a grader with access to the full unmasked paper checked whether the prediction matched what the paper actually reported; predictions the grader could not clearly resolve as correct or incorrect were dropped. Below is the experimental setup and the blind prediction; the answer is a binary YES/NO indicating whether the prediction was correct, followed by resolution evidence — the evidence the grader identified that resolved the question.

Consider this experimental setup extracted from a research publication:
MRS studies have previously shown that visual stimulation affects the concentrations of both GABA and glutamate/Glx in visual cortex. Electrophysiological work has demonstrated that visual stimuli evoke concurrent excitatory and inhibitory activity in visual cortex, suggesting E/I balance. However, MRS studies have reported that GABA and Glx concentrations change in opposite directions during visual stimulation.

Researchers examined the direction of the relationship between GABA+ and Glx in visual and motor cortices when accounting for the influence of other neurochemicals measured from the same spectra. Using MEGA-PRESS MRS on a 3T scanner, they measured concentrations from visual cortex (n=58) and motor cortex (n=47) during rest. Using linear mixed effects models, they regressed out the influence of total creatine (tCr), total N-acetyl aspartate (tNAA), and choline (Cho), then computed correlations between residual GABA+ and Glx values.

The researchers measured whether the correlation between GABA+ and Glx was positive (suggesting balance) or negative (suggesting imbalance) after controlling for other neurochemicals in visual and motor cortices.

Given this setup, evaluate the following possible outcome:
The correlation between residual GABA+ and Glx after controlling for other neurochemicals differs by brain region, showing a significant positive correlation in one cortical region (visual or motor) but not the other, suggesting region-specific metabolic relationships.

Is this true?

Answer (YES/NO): NO